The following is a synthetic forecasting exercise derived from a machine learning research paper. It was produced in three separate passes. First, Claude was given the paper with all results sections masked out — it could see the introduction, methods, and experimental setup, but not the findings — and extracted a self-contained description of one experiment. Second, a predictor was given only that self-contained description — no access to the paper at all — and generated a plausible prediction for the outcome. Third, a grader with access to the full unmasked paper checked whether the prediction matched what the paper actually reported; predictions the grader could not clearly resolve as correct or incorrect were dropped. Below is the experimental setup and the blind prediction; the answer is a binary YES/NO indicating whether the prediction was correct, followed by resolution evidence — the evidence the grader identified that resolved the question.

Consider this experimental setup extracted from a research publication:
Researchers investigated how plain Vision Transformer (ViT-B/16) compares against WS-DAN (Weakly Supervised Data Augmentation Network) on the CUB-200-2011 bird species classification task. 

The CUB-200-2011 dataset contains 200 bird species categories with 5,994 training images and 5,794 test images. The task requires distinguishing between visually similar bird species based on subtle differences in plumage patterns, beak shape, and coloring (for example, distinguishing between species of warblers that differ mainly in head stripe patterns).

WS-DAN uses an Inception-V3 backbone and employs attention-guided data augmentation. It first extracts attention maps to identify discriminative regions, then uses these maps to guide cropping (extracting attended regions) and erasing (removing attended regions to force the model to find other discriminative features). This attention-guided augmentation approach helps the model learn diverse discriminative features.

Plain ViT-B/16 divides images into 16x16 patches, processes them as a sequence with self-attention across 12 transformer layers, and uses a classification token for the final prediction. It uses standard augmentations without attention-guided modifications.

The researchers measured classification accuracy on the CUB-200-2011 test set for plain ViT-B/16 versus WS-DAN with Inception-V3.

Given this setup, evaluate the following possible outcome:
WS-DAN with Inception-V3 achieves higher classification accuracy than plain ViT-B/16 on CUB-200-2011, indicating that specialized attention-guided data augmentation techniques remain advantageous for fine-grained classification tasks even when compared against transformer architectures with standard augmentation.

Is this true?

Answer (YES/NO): NO